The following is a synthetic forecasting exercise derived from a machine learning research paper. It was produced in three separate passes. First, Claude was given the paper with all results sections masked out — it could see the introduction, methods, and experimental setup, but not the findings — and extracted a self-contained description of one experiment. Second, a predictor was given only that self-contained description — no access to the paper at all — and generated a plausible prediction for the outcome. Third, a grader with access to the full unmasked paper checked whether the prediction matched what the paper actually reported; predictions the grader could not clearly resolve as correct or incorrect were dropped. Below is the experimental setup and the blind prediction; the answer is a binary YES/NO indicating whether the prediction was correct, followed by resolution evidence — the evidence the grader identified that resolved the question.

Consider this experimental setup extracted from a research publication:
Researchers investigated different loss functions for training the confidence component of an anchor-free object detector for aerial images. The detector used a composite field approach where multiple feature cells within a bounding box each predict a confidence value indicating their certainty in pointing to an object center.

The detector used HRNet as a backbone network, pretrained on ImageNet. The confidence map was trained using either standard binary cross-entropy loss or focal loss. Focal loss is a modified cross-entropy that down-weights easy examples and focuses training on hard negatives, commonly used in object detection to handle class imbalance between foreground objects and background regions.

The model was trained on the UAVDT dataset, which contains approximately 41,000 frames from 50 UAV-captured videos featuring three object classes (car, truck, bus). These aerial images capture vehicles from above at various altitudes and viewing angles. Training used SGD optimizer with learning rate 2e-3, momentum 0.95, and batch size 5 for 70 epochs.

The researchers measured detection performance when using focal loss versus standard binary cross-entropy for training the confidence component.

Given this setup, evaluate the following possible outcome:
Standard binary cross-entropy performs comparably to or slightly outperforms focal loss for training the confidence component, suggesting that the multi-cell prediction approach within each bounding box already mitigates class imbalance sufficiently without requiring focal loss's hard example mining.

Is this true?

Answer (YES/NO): YES